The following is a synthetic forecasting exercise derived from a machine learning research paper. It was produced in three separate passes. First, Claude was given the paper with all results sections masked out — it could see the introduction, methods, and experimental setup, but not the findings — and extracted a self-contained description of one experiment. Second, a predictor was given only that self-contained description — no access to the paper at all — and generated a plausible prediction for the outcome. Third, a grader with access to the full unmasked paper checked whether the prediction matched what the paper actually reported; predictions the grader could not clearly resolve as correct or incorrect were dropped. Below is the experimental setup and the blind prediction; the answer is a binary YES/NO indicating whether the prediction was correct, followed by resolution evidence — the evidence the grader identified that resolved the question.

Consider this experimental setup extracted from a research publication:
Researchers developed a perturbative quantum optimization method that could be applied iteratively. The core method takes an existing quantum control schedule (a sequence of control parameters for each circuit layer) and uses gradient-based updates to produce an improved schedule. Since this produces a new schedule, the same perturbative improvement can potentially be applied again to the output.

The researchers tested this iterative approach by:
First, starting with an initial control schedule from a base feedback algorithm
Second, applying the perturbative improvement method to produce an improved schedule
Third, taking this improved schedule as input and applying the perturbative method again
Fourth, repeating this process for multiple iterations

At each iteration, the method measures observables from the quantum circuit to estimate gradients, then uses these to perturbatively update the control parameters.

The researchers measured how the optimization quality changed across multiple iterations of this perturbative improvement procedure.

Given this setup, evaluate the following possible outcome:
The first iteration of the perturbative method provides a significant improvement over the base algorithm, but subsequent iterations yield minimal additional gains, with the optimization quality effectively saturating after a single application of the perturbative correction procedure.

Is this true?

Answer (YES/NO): NO